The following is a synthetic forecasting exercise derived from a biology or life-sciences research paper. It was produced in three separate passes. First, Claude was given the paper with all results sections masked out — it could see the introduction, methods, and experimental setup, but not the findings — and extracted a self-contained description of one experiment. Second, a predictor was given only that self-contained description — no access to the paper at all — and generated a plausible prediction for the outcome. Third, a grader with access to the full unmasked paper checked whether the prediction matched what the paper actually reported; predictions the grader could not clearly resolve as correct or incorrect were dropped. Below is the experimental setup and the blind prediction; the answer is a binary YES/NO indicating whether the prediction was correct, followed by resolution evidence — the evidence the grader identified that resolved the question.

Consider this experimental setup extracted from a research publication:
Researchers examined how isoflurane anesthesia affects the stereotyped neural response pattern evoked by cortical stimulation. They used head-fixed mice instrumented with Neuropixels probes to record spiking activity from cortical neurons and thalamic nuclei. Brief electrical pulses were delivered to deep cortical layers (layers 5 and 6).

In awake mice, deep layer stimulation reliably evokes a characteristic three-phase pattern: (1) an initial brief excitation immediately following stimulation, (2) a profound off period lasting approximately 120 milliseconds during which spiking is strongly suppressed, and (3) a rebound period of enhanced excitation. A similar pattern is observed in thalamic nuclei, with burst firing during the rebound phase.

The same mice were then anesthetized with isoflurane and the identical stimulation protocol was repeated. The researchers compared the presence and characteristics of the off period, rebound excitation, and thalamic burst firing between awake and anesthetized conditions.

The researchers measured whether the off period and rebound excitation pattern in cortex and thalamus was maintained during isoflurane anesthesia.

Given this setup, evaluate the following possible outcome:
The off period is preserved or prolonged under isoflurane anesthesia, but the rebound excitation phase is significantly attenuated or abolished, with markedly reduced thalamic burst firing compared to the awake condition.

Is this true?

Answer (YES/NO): NO